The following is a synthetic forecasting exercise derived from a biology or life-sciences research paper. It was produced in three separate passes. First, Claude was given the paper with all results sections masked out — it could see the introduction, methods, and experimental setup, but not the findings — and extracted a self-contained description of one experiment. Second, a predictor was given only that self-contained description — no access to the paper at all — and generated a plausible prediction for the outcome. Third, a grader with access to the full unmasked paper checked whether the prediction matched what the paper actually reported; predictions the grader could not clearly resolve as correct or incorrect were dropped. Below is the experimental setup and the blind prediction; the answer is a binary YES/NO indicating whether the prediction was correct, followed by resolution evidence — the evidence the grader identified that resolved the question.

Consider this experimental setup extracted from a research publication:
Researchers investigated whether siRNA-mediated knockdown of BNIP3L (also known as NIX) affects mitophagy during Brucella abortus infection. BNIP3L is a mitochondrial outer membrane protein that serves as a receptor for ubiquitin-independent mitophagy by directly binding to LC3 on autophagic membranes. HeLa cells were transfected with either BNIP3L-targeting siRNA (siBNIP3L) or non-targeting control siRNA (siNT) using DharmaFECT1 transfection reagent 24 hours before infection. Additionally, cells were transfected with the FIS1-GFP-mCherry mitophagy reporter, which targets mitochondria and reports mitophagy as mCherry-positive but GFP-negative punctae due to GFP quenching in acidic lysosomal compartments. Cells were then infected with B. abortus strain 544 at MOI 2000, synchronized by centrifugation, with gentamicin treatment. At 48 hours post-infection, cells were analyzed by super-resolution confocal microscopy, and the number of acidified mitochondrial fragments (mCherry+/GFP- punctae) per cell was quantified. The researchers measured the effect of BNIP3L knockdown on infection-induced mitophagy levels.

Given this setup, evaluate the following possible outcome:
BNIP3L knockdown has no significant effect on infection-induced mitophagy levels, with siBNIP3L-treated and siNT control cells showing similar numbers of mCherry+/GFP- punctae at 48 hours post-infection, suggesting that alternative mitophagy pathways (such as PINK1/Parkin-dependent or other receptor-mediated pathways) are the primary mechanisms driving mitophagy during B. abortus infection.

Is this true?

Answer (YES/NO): NO